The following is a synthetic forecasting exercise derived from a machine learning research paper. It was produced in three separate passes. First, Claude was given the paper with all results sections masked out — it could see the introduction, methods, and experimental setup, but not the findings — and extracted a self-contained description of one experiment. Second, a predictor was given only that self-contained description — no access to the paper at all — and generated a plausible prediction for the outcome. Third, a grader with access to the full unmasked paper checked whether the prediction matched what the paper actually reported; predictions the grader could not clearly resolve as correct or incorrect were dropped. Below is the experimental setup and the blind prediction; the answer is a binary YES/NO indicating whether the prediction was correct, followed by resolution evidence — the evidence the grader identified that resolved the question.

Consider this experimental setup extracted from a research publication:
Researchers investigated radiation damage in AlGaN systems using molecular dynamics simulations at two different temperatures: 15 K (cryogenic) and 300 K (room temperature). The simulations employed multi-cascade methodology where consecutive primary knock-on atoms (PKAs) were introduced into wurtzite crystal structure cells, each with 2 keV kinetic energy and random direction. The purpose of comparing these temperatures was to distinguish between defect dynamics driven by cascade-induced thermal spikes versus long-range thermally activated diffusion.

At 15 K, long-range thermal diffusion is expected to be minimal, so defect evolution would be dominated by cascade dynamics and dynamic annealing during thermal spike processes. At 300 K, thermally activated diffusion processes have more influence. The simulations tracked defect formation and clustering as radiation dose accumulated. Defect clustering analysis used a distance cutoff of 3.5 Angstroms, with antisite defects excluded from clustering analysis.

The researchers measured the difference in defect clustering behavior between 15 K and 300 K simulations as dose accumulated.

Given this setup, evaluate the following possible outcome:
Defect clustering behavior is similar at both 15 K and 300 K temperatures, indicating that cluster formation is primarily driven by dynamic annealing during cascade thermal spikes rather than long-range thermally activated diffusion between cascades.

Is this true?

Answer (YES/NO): YES